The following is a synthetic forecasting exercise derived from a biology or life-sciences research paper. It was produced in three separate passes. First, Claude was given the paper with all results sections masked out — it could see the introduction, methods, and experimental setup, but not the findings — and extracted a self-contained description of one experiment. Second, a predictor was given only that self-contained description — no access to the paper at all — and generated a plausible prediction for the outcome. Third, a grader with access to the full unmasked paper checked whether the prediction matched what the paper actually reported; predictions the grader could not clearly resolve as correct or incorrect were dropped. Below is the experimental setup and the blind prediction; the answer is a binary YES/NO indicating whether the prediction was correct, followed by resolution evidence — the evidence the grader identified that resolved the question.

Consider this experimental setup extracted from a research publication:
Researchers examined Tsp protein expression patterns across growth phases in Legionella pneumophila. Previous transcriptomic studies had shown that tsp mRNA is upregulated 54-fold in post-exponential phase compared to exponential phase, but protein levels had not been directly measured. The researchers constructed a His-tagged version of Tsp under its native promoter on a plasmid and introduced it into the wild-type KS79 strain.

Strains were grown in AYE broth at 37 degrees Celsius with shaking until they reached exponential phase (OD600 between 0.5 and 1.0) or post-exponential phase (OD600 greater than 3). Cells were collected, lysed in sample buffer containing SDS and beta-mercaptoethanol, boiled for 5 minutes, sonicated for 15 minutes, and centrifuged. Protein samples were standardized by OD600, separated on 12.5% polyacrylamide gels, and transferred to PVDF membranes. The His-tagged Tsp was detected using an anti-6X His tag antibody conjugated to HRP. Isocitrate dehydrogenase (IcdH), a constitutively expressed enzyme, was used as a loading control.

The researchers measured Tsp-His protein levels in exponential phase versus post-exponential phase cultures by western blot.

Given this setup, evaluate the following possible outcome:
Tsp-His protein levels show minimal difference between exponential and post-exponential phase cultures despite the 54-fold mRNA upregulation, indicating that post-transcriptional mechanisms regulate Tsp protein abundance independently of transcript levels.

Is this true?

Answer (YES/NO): NO